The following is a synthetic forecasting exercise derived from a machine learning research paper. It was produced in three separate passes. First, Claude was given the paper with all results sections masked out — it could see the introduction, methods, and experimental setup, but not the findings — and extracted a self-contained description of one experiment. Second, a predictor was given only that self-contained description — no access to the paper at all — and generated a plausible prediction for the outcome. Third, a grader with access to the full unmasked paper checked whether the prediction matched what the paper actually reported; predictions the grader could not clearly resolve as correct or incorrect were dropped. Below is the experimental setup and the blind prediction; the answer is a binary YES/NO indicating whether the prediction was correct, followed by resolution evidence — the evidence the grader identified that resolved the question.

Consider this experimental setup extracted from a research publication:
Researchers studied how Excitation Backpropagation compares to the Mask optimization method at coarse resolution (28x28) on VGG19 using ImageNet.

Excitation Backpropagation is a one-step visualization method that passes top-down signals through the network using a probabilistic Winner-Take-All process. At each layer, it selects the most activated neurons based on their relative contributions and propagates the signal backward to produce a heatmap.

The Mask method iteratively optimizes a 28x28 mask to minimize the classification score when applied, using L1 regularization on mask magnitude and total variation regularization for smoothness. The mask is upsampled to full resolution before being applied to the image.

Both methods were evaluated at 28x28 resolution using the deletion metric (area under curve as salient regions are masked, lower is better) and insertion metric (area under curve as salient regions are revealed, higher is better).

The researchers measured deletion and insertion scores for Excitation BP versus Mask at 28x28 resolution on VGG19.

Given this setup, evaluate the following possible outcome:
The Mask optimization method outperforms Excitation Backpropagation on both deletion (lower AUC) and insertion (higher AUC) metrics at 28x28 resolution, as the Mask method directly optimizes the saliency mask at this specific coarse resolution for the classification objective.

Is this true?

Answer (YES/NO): YES